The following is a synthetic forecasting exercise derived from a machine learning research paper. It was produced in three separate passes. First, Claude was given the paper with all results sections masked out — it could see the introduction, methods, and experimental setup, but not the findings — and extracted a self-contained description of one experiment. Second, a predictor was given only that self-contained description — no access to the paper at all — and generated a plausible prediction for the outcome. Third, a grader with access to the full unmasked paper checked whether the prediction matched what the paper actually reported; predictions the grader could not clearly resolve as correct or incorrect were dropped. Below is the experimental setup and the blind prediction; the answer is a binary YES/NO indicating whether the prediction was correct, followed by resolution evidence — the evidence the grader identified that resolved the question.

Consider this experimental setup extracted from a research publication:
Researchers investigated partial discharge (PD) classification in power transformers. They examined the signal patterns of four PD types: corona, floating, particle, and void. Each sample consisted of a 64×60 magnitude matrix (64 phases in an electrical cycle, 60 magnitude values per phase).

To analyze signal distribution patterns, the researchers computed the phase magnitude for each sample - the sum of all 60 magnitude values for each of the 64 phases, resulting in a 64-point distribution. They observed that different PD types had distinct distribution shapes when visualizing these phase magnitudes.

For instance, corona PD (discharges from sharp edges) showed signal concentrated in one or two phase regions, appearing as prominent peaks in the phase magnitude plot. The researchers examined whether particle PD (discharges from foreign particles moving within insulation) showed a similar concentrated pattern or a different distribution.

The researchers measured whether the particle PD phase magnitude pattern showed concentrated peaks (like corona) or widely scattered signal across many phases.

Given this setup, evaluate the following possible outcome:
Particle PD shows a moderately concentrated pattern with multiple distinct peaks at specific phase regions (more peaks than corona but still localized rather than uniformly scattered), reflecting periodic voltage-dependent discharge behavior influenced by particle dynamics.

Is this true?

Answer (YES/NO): NO